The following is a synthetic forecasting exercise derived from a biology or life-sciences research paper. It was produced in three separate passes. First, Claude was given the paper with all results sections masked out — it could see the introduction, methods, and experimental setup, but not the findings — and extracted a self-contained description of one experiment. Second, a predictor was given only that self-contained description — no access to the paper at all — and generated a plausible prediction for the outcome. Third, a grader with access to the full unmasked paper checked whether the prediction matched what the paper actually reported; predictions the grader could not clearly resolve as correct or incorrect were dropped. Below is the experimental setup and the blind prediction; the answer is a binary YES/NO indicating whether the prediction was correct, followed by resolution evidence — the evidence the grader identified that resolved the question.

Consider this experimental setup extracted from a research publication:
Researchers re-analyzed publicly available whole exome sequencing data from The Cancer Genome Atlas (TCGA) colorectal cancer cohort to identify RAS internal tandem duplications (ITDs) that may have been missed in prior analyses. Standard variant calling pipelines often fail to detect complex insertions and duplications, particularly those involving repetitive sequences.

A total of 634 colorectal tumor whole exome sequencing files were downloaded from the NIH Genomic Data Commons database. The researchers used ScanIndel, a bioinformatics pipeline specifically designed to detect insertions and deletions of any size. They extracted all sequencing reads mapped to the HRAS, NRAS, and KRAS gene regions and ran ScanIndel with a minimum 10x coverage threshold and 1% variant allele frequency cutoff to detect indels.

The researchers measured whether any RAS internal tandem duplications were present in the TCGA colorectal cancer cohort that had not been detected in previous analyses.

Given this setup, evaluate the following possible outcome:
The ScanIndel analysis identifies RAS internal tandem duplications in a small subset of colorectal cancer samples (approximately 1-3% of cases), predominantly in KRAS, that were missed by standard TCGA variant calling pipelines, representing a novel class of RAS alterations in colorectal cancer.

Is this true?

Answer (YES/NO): NO